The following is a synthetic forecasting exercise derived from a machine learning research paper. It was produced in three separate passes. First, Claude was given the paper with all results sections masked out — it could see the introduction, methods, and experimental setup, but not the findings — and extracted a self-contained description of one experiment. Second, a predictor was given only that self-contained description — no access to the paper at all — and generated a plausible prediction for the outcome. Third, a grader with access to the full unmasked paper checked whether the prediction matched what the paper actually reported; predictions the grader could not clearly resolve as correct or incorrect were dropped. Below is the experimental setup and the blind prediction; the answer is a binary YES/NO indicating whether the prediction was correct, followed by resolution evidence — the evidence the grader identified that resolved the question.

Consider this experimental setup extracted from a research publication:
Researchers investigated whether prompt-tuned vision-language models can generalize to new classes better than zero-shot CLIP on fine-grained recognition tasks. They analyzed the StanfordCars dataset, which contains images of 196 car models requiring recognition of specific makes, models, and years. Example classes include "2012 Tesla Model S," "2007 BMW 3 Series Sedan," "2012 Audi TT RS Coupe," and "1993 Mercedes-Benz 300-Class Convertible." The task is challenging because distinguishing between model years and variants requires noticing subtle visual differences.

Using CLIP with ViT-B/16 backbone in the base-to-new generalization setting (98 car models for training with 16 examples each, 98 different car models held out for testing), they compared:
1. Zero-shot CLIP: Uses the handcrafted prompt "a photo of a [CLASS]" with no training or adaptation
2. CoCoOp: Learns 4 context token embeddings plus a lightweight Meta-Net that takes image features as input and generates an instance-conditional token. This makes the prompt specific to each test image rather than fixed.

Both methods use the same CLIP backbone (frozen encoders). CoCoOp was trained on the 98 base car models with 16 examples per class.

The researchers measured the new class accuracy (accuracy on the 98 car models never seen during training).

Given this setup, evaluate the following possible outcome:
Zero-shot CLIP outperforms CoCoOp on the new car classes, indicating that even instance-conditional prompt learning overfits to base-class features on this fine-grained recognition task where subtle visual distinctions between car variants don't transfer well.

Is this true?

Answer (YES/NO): YES